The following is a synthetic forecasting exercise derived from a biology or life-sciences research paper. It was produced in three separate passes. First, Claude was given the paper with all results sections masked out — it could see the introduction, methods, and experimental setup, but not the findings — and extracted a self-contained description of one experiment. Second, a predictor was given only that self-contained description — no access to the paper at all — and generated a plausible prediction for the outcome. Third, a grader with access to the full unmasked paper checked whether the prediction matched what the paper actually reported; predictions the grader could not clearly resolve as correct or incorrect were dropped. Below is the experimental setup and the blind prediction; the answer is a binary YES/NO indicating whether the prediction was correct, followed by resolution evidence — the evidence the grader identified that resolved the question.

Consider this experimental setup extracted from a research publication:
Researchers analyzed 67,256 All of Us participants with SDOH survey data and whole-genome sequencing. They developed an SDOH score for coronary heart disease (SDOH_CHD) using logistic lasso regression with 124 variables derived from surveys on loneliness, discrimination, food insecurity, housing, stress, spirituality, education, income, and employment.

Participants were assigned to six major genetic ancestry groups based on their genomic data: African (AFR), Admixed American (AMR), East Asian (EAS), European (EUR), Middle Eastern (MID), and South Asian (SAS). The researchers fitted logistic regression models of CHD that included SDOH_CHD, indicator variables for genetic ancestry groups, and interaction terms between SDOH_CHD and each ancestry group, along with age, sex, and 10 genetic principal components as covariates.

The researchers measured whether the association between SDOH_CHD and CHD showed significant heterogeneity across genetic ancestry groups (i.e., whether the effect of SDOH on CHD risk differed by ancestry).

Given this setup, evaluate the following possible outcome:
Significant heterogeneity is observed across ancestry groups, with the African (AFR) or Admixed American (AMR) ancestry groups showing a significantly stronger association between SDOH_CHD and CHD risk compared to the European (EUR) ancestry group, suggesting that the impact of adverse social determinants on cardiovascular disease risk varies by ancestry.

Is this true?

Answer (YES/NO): NO